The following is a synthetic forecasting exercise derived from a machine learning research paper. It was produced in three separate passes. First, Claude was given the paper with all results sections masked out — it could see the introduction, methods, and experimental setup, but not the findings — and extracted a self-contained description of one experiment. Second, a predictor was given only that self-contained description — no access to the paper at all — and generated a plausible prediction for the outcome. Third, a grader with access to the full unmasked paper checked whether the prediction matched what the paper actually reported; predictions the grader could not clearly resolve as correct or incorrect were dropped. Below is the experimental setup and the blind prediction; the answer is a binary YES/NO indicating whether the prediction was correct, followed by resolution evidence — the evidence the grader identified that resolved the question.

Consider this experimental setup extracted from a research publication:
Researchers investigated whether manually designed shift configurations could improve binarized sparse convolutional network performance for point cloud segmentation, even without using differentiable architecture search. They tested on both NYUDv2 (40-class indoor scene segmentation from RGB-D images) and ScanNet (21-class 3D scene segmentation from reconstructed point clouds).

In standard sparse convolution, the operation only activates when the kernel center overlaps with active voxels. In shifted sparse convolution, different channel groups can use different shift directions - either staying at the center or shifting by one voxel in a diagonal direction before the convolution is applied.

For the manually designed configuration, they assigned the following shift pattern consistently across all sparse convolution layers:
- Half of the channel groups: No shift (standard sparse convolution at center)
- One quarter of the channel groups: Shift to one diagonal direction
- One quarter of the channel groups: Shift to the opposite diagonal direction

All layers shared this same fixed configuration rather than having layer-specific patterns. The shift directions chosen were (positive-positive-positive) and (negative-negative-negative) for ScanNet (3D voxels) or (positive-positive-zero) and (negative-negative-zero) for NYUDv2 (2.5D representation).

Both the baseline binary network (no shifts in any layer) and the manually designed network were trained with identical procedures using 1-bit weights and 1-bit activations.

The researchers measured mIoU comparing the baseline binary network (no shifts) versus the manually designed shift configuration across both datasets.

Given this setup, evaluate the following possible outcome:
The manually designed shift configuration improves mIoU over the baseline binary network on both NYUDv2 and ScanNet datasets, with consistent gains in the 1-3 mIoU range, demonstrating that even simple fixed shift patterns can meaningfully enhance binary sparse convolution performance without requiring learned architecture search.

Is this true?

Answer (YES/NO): NO